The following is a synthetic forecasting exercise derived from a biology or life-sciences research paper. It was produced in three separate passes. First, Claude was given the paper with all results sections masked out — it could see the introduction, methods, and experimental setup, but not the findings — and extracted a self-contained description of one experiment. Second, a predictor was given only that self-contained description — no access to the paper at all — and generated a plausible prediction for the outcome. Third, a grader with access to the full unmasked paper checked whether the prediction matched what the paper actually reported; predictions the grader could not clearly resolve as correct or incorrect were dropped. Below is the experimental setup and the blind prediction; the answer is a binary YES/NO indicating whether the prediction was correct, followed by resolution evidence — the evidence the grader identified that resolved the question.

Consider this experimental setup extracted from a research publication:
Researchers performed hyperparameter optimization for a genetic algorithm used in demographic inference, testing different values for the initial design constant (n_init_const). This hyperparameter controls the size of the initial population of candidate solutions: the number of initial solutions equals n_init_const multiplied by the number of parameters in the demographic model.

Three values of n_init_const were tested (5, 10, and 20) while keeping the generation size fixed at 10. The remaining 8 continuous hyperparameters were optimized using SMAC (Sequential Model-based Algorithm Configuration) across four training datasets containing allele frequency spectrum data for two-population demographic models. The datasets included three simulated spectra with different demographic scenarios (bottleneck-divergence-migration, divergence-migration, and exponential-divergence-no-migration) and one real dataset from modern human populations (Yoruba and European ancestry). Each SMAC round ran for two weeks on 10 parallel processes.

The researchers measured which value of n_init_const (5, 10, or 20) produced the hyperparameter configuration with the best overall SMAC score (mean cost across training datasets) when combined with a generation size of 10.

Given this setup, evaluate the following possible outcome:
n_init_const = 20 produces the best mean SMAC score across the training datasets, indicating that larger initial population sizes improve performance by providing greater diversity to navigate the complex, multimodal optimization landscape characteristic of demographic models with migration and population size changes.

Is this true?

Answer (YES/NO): NO